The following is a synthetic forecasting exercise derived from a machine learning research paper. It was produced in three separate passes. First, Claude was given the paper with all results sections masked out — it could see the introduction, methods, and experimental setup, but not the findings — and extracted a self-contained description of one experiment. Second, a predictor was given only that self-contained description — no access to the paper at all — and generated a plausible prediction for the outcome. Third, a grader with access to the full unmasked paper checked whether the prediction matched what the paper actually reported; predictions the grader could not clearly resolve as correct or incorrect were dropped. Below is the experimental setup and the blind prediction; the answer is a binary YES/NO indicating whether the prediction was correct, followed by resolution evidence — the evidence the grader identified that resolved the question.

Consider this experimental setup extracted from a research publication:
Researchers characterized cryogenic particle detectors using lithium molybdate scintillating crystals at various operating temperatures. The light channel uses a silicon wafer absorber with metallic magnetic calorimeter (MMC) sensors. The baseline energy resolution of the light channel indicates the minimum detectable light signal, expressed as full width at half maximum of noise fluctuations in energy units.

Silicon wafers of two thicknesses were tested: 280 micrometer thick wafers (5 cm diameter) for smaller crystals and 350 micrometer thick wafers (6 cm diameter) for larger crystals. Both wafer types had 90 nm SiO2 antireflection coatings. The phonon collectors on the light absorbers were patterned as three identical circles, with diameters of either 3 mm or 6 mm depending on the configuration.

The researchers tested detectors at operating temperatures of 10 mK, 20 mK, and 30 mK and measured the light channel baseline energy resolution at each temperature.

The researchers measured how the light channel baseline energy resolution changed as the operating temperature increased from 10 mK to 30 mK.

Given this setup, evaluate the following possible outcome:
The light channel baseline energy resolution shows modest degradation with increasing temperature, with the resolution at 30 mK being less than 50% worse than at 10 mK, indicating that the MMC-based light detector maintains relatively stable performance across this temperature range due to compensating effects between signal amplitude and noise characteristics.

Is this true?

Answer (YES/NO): NO